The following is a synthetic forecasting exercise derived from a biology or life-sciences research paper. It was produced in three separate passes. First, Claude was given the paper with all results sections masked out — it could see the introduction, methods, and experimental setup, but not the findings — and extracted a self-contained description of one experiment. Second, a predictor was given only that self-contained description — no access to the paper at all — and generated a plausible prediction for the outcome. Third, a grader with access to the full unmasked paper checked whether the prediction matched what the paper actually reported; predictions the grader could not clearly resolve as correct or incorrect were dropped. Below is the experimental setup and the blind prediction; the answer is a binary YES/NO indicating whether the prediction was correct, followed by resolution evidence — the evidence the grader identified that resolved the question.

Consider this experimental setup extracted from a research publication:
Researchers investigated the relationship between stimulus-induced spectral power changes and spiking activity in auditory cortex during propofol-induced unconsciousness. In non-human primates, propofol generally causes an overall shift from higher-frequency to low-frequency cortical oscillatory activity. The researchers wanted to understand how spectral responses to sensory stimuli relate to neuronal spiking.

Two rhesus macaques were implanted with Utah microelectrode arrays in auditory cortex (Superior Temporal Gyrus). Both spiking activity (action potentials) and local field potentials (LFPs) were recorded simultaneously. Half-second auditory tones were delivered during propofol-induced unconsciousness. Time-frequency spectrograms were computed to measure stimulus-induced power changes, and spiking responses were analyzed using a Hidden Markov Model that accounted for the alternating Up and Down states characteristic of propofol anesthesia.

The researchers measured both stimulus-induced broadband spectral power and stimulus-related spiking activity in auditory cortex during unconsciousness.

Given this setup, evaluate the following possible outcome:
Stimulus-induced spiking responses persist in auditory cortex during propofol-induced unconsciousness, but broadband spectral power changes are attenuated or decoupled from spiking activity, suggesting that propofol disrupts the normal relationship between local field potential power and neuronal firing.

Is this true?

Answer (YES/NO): NO